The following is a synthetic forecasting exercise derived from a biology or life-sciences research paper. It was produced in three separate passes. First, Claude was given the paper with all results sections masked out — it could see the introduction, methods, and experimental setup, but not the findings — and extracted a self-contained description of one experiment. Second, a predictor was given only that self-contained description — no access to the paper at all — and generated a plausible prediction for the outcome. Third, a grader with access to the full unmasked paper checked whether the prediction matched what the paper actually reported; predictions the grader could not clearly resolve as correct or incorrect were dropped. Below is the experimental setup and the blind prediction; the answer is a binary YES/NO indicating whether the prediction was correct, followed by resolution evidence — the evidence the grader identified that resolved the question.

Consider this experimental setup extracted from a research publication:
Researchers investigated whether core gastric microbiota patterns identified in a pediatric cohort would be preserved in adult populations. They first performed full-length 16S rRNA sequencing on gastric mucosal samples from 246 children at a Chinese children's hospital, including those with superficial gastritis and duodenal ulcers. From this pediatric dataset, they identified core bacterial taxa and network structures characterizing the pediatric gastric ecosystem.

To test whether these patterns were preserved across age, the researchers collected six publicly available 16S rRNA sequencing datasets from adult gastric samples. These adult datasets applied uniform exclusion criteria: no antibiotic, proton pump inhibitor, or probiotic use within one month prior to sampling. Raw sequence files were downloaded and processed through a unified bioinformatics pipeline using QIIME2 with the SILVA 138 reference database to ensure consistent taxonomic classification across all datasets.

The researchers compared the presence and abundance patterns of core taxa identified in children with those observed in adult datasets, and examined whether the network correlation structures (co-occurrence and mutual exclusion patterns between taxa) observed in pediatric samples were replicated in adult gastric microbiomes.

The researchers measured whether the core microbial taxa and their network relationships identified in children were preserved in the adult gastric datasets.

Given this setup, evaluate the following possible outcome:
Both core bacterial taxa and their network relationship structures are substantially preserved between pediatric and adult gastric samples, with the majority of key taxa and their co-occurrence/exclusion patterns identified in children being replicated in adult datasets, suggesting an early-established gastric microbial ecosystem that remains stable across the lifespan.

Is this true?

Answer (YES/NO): YES